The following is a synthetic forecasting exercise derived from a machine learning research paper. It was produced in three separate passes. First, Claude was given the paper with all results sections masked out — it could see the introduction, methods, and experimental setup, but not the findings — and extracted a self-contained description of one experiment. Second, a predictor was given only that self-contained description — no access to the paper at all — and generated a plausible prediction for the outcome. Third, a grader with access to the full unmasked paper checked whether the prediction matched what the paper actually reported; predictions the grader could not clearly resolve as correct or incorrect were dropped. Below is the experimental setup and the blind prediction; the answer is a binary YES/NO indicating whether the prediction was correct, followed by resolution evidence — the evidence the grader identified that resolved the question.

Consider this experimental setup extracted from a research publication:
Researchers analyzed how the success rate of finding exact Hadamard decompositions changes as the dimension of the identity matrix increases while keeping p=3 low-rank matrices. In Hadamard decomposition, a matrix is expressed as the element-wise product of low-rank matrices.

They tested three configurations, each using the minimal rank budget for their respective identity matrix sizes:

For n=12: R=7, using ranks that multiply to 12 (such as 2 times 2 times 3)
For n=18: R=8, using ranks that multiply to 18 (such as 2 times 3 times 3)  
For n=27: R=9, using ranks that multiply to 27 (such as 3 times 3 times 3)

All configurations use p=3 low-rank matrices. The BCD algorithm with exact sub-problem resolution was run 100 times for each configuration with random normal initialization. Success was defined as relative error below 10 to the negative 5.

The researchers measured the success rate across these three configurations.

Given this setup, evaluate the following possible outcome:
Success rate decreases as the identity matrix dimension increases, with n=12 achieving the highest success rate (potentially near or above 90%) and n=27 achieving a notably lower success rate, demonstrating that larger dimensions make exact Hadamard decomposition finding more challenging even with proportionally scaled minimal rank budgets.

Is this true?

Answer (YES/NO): YES